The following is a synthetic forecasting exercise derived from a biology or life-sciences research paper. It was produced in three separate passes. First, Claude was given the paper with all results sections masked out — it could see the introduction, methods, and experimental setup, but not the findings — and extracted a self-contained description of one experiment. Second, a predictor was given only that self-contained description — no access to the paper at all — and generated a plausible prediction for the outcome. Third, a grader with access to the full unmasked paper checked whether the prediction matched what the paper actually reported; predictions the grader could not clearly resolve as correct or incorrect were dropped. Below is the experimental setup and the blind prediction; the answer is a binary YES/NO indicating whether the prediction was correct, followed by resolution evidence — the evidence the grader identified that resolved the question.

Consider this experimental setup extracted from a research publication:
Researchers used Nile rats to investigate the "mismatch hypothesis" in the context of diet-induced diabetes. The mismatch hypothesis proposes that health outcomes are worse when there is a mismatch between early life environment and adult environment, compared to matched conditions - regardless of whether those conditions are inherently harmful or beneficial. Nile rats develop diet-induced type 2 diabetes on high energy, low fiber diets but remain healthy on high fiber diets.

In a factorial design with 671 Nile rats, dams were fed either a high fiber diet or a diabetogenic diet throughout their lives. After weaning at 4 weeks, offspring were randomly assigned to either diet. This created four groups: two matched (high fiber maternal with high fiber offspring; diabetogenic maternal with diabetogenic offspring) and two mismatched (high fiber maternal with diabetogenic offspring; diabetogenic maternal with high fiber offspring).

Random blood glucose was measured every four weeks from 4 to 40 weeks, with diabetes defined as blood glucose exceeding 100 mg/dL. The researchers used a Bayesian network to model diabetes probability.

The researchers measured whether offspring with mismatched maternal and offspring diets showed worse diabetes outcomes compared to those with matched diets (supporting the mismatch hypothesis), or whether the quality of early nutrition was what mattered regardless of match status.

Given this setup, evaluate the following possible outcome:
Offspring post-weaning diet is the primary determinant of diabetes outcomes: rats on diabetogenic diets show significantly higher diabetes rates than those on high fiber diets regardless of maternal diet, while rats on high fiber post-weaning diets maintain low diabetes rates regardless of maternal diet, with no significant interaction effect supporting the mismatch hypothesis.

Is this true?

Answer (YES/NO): YES